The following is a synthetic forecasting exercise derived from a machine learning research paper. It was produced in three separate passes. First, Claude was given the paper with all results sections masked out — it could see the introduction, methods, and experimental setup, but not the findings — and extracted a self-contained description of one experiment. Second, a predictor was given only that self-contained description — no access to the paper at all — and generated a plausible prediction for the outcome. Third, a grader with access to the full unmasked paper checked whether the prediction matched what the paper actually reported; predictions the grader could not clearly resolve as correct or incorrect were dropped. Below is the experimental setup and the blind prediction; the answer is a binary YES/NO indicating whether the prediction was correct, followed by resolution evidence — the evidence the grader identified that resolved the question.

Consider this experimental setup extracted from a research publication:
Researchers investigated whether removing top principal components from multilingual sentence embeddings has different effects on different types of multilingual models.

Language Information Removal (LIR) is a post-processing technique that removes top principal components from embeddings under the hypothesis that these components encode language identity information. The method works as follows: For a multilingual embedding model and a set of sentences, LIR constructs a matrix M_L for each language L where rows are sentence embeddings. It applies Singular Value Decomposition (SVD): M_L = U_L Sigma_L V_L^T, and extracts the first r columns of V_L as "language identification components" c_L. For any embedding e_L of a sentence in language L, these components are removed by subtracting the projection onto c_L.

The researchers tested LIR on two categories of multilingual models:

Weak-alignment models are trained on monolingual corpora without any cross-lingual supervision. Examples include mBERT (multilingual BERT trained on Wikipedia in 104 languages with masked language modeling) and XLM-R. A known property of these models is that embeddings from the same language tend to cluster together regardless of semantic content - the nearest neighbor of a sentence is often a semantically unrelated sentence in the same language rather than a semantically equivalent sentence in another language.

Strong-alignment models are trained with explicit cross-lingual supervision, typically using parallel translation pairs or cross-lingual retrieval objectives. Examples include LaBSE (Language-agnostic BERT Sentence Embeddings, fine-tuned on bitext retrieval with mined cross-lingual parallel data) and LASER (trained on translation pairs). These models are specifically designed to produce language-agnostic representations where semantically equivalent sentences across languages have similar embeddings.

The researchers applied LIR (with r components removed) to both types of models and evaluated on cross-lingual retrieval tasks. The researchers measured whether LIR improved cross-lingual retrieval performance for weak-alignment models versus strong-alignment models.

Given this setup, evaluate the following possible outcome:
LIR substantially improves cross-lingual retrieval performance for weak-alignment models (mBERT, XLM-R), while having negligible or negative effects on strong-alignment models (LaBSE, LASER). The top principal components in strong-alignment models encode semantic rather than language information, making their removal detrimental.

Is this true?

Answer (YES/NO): YES